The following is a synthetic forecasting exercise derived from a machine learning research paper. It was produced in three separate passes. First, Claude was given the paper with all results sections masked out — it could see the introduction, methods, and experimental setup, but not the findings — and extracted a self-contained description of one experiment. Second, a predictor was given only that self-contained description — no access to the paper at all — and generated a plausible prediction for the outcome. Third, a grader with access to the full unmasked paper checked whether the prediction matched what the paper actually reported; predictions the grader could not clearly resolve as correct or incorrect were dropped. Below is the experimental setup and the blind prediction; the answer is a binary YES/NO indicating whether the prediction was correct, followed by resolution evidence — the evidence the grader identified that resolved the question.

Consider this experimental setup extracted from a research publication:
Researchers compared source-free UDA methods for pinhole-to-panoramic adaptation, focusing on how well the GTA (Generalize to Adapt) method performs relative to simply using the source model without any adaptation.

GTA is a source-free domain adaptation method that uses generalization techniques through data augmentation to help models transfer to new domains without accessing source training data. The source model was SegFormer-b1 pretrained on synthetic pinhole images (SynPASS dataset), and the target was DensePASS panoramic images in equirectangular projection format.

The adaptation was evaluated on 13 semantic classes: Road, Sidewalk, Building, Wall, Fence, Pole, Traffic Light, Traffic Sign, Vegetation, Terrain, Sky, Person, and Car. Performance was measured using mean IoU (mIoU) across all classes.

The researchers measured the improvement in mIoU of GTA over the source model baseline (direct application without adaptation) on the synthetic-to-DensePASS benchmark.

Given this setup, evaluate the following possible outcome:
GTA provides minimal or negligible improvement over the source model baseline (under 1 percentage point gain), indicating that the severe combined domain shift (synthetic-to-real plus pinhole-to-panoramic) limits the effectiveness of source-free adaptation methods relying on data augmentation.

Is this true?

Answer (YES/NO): YES